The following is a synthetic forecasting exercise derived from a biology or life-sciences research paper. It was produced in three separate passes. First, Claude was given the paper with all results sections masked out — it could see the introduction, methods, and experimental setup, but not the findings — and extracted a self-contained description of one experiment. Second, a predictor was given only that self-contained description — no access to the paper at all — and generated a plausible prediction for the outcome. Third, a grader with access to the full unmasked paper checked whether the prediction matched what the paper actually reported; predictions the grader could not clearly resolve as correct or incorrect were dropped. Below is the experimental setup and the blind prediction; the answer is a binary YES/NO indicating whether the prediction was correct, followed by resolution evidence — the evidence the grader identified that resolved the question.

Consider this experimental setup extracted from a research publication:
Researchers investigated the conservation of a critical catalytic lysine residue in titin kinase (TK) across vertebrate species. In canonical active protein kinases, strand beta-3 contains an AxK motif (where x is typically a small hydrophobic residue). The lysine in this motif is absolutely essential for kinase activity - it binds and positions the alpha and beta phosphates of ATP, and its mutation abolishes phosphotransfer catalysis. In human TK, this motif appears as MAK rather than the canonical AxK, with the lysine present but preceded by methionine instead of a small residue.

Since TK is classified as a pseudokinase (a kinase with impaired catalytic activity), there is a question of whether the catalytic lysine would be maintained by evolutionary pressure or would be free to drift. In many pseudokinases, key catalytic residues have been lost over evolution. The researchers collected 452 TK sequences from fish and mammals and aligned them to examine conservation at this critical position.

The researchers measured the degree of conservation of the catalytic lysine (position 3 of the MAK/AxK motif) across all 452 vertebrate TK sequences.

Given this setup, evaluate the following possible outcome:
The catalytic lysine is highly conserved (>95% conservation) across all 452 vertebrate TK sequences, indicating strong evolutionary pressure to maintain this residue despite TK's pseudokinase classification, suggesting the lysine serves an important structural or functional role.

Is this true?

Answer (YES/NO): YES